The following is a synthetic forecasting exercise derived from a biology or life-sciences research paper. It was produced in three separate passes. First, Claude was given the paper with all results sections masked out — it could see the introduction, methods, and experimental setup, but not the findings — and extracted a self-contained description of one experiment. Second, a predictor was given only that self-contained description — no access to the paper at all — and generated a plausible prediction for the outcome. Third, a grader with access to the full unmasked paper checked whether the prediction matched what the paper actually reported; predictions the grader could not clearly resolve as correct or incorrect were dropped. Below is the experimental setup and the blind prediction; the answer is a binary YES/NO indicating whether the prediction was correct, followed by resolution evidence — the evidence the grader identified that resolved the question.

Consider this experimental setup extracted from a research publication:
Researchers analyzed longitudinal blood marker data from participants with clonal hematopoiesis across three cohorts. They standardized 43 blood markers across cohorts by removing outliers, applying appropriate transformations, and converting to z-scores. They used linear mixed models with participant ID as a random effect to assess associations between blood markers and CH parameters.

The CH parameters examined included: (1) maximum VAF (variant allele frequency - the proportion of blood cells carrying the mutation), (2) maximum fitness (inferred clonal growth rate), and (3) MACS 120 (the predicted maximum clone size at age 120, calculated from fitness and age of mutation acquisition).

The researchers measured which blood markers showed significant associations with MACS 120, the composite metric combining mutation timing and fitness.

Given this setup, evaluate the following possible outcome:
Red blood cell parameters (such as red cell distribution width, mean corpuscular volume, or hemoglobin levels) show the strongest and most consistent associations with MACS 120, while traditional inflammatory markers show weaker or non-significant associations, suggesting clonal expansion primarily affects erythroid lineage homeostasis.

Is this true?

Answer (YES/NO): NO